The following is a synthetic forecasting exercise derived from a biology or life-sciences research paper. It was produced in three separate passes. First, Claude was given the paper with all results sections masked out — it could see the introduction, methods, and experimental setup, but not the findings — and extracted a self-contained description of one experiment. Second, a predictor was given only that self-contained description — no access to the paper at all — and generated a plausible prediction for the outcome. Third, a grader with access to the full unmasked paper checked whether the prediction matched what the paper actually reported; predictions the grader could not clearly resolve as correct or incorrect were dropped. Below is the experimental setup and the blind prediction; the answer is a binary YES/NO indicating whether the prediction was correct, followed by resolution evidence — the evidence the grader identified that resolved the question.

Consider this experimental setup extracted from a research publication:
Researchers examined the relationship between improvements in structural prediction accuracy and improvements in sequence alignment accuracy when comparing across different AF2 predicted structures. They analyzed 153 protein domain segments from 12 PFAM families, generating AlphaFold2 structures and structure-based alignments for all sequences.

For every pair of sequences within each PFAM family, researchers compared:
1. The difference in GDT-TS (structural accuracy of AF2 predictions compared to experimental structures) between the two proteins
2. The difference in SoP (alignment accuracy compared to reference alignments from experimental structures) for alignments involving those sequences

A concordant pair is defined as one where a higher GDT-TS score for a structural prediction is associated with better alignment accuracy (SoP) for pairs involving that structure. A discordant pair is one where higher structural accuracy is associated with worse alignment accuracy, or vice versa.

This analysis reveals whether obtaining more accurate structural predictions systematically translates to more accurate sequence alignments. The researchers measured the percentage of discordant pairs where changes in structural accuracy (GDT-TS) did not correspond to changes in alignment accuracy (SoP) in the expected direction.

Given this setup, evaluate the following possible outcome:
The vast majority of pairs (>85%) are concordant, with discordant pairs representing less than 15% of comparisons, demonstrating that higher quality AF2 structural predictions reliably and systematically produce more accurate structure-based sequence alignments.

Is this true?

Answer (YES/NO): NO